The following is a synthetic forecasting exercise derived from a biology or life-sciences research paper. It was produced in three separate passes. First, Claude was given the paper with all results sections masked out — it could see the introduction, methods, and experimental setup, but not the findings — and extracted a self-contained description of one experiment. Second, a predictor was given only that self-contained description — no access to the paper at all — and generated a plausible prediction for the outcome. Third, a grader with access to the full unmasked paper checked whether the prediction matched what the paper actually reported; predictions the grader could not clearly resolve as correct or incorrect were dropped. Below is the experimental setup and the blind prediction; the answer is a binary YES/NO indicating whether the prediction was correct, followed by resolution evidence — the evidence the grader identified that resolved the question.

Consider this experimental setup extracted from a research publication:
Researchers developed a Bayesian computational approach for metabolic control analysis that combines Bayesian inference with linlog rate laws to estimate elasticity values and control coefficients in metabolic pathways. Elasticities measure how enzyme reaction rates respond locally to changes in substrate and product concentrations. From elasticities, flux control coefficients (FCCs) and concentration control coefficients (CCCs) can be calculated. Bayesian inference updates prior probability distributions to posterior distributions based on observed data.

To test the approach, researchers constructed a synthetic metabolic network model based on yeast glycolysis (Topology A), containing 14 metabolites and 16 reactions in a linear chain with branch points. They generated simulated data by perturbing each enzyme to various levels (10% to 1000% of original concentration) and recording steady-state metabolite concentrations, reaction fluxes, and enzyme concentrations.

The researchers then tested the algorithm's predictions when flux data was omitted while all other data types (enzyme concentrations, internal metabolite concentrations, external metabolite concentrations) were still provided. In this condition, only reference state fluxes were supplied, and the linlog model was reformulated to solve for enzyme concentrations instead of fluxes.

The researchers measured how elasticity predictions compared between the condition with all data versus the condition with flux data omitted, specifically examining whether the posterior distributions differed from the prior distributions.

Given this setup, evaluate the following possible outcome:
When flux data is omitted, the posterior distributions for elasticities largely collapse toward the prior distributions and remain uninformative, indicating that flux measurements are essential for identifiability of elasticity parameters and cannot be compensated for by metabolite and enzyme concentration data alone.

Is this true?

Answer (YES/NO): YES